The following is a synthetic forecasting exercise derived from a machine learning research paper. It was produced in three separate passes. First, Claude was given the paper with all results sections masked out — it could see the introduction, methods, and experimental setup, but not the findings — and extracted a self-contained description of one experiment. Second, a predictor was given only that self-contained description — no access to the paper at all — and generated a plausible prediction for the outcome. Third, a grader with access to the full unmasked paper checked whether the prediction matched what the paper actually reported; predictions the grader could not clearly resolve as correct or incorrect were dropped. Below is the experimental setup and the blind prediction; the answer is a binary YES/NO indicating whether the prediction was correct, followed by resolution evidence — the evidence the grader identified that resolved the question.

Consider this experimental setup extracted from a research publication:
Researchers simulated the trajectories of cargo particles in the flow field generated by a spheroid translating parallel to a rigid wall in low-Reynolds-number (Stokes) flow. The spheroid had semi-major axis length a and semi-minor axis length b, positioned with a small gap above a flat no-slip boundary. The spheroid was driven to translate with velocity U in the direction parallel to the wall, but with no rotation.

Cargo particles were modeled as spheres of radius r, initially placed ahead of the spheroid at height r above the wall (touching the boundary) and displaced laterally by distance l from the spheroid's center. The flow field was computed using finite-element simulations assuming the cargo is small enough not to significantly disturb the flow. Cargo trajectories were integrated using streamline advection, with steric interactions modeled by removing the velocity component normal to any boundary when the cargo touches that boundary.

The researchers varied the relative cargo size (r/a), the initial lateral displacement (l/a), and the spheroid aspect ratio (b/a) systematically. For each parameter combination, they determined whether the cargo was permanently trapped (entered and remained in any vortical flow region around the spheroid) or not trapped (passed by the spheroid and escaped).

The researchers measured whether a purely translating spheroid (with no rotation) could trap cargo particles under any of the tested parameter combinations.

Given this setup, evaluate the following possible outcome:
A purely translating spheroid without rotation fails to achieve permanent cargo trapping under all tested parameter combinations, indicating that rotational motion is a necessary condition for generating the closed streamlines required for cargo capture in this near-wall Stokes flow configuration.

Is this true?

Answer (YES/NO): YES